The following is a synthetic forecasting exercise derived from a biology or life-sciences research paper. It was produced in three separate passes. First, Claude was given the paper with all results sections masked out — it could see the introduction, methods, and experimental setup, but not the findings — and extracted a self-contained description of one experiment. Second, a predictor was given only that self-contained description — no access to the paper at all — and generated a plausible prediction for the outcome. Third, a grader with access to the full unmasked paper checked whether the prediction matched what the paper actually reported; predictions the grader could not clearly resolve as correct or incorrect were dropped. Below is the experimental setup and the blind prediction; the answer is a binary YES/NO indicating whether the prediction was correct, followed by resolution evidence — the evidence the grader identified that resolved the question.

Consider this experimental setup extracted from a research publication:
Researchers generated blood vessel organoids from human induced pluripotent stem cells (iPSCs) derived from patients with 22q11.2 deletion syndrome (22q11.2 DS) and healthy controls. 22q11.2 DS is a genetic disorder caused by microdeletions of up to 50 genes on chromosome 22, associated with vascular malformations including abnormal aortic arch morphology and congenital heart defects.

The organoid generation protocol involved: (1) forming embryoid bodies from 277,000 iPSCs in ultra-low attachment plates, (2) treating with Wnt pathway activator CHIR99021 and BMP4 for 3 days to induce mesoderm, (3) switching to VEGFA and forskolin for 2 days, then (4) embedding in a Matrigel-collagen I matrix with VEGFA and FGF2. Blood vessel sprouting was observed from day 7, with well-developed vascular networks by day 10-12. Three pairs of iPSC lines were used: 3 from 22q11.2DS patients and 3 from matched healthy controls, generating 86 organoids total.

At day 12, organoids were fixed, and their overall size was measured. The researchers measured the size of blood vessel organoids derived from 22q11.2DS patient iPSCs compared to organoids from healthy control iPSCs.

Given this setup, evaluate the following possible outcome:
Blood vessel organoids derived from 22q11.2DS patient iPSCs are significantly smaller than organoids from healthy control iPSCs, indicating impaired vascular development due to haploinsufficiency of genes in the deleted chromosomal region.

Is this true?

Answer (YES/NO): YES